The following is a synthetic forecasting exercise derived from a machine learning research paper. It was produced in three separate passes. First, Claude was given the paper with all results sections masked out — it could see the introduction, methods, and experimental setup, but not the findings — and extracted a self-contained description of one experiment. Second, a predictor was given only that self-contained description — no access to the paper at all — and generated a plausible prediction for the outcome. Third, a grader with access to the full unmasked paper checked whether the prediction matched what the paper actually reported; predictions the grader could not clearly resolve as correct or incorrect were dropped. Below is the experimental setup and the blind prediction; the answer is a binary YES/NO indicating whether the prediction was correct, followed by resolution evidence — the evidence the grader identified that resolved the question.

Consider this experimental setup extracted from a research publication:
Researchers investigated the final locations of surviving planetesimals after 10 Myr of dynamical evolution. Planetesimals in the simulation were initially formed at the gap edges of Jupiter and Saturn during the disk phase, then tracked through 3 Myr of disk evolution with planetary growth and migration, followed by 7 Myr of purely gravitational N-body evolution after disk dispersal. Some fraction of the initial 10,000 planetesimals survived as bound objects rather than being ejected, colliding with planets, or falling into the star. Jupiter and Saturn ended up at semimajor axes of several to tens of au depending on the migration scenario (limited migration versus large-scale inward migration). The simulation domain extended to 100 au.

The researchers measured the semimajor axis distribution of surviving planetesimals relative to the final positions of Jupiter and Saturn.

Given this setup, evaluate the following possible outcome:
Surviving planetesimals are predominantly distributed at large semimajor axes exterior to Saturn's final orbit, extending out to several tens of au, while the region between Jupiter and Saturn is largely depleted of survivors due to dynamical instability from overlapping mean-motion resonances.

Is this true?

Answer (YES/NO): YES